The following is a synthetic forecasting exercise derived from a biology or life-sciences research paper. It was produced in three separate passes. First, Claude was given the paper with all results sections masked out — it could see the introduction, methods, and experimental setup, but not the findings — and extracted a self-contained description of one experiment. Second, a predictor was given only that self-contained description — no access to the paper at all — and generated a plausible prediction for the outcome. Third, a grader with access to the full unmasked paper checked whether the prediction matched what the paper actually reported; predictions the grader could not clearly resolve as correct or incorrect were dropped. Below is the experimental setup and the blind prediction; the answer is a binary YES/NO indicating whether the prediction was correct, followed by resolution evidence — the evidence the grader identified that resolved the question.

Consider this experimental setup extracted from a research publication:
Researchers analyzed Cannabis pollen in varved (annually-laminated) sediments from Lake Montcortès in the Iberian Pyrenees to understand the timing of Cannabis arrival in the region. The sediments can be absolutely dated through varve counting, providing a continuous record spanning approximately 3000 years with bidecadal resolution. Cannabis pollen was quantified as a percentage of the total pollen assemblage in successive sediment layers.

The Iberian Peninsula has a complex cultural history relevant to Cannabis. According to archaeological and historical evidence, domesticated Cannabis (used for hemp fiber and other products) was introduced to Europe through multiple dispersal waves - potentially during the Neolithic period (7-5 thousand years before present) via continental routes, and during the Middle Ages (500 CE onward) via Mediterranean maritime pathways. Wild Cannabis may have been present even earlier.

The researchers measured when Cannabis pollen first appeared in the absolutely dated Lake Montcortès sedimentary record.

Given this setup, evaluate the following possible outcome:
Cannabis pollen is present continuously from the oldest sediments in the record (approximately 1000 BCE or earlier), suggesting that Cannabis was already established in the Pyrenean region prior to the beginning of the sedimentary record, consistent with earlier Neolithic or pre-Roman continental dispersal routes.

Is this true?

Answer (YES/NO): NO